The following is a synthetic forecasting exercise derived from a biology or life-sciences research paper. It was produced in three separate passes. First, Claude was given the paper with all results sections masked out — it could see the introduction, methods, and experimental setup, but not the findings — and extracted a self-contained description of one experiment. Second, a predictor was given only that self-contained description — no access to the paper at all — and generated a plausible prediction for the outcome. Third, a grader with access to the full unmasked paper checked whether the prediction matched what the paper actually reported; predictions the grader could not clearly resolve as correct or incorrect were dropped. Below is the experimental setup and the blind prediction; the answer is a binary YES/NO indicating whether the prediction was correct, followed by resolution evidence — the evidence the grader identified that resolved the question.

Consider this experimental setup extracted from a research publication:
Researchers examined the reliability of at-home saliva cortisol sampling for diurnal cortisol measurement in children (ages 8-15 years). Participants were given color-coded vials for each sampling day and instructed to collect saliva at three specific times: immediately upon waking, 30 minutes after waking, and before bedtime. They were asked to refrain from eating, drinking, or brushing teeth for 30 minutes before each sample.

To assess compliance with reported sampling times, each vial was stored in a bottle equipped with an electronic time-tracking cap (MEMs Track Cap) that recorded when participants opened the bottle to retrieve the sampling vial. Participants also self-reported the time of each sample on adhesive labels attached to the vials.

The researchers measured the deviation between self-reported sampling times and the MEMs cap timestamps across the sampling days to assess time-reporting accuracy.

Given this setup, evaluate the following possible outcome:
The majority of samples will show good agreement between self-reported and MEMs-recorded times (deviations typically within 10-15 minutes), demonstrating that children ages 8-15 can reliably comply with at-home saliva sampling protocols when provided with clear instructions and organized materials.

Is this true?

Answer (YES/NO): YES